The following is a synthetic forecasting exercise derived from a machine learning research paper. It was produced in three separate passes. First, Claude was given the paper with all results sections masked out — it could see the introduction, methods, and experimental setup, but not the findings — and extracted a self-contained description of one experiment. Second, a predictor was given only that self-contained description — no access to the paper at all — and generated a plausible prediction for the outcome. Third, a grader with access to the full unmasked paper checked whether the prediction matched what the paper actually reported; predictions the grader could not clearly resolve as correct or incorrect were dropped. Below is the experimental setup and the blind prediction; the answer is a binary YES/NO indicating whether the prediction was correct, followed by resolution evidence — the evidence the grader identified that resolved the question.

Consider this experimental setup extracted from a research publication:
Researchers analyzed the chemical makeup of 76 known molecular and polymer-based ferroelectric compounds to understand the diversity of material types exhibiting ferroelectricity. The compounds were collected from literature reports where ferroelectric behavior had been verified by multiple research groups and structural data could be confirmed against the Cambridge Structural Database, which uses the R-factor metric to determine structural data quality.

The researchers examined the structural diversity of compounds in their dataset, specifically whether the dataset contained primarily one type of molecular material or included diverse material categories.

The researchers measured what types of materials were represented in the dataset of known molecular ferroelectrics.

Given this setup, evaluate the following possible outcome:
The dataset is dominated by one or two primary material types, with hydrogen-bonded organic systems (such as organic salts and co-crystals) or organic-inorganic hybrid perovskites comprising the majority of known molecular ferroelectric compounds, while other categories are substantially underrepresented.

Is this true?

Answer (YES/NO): NO